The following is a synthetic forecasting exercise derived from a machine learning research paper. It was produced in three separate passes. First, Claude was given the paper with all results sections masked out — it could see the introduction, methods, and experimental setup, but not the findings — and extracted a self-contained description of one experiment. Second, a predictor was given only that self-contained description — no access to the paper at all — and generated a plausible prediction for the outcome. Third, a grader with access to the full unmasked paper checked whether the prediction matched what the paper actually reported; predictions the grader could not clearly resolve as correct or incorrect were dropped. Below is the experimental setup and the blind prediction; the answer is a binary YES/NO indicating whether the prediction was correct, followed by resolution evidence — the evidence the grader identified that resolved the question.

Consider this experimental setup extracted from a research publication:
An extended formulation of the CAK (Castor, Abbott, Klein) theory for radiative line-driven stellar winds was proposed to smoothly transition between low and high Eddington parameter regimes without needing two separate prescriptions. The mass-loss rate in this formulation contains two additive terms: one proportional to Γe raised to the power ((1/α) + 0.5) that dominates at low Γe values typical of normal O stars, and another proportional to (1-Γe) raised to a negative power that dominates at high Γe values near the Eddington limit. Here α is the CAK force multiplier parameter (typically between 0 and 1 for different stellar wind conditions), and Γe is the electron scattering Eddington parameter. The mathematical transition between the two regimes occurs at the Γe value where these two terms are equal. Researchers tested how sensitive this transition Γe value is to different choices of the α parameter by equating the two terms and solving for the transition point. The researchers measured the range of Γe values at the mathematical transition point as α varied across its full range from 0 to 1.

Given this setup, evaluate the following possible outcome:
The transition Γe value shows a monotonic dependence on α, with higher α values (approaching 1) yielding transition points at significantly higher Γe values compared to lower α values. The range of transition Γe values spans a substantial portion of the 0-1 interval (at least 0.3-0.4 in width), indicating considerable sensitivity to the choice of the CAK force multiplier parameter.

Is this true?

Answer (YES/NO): NO